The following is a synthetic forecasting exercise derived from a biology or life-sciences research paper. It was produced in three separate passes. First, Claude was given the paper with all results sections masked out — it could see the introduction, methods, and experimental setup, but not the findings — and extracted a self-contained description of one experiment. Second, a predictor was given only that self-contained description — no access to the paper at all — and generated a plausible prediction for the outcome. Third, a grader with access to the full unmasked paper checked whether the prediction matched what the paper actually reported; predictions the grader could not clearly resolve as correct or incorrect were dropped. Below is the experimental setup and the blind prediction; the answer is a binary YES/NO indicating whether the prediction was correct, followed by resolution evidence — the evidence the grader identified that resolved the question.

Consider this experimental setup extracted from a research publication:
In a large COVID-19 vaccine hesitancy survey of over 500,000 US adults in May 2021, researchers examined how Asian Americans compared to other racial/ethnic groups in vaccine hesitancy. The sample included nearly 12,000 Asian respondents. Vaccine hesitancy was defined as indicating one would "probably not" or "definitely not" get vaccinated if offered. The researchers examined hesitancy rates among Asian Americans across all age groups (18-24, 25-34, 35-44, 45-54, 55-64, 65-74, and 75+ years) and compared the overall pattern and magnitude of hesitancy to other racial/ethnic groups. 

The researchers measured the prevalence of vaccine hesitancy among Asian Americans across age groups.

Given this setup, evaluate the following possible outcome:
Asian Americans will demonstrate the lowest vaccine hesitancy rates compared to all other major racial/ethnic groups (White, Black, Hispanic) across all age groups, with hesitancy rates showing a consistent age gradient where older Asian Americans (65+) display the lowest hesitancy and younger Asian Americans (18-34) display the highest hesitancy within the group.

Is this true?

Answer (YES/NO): NO